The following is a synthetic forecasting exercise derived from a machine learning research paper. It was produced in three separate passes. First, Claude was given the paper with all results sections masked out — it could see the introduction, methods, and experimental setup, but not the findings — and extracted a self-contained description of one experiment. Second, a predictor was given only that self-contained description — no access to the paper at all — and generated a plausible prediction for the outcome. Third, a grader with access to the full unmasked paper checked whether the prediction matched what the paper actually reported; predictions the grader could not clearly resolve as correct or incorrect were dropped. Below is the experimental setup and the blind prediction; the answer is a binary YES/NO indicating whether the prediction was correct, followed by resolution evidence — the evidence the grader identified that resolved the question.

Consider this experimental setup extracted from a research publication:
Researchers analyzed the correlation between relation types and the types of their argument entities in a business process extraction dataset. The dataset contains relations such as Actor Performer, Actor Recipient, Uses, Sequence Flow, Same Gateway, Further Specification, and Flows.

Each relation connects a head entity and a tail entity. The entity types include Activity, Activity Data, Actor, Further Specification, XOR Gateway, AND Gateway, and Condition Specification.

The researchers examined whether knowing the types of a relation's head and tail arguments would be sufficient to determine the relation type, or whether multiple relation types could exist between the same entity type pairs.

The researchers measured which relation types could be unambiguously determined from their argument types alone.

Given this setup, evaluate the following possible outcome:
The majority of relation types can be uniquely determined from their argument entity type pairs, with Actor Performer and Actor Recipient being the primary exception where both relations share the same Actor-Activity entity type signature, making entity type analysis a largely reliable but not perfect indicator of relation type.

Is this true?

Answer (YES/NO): NO